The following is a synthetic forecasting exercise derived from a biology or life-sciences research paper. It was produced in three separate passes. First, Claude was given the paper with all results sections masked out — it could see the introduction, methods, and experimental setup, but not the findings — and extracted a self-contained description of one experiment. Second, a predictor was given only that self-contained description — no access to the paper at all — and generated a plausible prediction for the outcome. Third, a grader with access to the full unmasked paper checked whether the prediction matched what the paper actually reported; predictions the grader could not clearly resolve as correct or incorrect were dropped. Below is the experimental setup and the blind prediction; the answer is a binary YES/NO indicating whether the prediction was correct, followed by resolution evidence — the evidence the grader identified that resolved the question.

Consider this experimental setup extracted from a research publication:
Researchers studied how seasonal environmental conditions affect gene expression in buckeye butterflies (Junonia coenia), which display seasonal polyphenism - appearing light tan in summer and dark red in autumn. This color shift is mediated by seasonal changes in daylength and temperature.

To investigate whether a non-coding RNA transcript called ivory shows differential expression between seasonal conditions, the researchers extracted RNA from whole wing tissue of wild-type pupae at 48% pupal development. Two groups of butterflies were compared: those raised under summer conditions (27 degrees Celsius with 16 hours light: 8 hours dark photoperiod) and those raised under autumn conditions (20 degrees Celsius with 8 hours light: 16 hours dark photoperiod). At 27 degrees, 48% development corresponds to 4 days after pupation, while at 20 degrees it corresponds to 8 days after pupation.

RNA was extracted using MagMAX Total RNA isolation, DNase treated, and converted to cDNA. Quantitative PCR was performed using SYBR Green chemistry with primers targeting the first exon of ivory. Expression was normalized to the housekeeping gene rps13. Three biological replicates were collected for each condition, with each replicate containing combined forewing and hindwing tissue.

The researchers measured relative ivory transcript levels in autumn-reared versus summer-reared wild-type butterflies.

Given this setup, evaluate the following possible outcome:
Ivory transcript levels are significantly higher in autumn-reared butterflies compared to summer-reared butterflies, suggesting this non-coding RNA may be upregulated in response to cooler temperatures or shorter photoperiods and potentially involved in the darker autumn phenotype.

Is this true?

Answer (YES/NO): YES